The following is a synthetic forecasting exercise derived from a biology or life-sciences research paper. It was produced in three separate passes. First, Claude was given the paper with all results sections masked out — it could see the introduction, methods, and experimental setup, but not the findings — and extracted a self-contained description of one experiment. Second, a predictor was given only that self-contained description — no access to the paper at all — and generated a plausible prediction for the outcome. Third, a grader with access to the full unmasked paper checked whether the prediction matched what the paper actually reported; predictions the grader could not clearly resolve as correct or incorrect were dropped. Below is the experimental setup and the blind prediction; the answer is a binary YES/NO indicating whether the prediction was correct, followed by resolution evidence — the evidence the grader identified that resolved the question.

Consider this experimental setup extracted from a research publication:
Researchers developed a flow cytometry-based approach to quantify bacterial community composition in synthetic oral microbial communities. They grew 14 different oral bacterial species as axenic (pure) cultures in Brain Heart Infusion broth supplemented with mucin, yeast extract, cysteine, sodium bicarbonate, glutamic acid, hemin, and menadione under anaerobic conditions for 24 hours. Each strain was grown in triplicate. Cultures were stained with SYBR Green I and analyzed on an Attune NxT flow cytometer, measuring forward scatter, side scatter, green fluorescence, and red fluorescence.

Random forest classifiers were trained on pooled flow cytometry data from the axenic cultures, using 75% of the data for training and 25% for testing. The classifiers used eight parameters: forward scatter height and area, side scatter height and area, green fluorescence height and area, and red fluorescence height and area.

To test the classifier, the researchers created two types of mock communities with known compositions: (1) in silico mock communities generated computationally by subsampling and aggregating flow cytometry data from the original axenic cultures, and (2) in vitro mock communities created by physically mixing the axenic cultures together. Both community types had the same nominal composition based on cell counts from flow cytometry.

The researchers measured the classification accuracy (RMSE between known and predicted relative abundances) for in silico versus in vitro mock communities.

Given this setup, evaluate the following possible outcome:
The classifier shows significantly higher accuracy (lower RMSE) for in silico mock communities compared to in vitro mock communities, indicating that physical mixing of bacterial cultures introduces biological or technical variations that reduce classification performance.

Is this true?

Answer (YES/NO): YES